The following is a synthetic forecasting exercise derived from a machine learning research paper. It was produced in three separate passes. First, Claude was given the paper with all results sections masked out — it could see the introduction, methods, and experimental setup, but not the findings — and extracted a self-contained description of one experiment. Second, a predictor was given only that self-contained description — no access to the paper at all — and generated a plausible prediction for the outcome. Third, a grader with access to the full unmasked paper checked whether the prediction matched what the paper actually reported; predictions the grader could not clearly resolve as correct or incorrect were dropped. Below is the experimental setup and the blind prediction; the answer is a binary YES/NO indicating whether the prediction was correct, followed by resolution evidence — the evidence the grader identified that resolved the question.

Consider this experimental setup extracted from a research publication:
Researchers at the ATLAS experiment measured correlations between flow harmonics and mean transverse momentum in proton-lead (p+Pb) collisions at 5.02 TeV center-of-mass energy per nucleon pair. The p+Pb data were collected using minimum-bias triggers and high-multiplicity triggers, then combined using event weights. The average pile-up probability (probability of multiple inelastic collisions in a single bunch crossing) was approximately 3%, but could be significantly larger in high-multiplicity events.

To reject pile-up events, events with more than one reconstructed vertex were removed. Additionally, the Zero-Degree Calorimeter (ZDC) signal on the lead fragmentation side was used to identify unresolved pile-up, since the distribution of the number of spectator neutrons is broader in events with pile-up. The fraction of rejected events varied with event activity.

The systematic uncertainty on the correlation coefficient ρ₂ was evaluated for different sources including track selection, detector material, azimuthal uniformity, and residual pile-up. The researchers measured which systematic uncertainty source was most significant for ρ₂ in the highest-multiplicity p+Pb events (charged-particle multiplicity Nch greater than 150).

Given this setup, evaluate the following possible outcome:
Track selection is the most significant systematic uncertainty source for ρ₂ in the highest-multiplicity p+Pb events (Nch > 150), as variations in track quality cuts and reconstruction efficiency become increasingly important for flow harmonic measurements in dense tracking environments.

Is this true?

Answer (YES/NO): NO